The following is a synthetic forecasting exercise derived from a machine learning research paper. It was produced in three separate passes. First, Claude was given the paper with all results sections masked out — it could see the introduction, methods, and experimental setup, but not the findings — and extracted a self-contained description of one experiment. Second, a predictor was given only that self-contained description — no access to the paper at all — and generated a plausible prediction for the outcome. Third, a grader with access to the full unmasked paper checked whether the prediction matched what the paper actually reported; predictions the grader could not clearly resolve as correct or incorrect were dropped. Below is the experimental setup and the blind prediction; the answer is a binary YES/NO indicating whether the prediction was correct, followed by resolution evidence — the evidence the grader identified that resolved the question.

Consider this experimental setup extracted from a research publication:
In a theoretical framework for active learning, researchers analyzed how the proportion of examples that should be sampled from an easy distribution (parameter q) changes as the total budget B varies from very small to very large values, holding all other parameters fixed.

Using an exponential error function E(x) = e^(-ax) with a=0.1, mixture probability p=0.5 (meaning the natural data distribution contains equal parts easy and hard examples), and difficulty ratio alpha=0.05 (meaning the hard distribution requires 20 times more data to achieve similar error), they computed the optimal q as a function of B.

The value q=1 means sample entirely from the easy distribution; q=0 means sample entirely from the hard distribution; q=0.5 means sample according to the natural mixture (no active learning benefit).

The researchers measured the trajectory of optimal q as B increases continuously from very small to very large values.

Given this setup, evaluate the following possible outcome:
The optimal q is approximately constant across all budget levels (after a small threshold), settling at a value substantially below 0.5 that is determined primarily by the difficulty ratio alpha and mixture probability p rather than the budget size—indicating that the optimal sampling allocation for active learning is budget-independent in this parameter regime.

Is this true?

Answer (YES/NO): NO